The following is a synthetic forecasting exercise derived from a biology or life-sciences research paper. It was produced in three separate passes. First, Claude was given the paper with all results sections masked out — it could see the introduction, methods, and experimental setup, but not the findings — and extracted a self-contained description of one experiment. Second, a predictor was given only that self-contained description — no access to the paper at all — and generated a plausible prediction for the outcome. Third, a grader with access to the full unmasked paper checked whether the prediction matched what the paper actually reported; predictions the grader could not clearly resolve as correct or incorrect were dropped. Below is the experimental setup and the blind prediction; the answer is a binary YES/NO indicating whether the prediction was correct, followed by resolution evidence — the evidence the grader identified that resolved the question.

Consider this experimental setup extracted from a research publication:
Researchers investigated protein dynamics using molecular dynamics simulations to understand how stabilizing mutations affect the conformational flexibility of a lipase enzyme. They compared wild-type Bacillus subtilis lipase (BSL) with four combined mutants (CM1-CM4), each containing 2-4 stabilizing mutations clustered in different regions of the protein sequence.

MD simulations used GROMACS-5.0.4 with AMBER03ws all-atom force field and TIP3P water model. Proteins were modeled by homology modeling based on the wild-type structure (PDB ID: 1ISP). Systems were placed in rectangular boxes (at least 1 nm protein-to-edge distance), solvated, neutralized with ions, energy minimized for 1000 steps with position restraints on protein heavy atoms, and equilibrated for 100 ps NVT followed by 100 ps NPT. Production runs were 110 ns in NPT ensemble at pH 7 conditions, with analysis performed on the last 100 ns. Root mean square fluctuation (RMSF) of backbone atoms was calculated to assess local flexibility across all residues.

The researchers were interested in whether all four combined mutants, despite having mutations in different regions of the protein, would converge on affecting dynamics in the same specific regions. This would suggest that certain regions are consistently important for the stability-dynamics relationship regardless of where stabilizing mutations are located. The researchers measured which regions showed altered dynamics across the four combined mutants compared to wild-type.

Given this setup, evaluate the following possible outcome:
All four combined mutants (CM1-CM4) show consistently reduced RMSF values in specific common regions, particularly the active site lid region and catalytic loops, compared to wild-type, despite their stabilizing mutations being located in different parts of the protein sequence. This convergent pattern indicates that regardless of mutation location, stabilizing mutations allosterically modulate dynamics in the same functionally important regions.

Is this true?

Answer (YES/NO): NO